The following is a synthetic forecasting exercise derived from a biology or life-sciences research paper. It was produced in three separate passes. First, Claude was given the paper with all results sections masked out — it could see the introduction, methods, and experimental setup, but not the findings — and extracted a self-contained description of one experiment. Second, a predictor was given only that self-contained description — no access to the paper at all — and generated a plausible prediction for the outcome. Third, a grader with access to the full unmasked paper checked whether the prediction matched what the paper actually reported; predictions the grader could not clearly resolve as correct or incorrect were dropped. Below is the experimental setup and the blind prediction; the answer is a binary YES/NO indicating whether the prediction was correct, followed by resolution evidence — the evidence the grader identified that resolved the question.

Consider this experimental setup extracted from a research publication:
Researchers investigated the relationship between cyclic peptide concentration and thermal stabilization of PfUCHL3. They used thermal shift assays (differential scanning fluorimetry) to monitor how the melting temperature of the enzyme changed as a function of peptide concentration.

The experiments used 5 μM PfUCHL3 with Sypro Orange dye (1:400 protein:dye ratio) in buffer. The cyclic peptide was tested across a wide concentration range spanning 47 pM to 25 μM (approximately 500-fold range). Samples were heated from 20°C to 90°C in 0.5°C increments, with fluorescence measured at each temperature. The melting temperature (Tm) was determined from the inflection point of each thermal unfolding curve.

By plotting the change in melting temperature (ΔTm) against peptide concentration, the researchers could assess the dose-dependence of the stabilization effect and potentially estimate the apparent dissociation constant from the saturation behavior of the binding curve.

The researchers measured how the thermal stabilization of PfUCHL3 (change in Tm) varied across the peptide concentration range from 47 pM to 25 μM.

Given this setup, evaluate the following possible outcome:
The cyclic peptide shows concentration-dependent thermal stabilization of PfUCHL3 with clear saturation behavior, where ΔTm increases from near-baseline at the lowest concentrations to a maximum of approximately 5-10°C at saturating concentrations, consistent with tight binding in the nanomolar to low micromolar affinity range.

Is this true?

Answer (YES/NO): NO